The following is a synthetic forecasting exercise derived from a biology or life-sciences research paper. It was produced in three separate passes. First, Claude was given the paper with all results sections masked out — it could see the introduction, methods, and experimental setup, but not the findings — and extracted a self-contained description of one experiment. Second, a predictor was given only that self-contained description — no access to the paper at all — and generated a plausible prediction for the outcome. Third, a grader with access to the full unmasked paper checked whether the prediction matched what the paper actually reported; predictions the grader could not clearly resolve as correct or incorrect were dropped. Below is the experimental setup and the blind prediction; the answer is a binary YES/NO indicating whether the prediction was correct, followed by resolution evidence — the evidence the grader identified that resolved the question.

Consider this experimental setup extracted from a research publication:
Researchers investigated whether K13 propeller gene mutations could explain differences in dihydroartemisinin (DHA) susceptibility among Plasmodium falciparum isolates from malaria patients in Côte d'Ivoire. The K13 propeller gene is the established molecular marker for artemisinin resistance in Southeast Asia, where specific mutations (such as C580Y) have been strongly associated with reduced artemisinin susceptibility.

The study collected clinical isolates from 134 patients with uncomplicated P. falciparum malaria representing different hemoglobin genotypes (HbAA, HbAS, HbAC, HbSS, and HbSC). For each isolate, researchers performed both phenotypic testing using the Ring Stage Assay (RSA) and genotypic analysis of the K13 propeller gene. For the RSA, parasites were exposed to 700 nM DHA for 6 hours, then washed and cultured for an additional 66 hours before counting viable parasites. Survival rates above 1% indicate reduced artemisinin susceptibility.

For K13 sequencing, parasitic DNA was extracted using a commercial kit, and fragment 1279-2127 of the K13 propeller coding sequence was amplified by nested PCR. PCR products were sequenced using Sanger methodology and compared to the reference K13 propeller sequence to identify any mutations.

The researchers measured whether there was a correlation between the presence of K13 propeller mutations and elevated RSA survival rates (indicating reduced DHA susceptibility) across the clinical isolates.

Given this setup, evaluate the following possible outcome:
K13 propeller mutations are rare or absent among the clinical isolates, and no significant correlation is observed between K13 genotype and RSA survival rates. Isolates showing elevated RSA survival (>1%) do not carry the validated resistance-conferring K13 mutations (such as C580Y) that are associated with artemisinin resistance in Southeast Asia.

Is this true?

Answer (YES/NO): YES